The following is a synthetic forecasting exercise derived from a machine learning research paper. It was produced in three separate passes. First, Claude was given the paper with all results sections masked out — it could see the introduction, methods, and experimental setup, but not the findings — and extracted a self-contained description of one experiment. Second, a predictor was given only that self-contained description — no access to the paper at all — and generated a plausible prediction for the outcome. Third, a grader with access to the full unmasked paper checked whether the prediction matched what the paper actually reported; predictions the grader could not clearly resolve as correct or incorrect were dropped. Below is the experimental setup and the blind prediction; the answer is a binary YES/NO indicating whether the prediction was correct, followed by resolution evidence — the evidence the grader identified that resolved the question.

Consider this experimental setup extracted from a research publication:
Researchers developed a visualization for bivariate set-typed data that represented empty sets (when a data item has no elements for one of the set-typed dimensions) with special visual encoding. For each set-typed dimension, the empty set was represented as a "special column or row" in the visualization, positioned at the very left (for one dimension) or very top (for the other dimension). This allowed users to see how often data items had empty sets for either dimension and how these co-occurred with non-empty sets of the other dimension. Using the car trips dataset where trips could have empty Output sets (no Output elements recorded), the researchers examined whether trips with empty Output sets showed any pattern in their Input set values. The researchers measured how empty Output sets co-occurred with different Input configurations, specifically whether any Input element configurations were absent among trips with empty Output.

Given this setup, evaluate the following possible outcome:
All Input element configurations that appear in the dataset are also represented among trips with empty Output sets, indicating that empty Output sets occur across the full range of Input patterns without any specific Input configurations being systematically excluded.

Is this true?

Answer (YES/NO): NO